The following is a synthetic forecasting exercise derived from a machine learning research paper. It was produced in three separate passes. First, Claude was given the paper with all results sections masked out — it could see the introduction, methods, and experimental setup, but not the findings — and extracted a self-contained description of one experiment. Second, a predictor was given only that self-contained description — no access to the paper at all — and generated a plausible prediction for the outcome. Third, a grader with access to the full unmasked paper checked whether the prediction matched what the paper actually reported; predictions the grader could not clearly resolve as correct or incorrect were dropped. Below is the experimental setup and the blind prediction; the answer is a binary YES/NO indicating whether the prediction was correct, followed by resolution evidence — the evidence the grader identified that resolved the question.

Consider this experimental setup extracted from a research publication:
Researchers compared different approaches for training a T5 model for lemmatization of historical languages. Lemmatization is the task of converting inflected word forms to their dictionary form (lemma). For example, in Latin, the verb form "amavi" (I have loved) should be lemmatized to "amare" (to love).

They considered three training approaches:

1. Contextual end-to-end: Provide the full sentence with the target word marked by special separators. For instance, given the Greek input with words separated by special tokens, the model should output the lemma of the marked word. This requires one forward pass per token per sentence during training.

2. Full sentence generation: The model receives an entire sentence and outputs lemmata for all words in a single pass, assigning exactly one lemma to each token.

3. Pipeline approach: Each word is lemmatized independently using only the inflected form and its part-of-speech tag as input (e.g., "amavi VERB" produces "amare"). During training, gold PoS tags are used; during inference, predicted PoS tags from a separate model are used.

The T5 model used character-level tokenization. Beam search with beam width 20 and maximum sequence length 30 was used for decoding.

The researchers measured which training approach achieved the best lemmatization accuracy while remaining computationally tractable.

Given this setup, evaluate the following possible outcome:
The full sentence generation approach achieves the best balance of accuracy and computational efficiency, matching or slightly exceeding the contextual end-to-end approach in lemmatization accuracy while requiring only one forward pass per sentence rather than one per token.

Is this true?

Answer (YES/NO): NO